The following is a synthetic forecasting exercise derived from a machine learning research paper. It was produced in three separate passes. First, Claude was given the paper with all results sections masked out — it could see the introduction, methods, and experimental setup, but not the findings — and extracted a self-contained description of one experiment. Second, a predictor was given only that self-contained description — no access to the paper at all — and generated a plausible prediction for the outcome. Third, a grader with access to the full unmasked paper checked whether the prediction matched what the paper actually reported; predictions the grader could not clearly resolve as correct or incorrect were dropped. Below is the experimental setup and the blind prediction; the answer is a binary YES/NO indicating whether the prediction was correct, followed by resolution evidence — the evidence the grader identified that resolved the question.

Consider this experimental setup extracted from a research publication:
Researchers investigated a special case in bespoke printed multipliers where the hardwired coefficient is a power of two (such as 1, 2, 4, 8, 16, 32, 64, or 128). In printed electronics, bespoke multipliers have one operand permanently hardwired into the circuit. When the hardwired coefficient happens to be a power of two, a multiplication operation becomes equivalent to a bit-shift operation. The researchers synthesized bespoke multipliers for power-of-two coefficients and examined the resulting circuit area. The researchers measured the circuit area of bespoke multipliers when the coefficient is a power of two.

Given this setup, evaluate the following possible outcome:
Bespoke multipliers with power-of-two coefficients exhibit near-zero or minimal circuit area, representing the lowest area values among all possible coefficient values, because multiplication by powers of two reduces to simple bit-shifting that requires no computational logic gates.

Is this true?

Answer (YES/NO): YES